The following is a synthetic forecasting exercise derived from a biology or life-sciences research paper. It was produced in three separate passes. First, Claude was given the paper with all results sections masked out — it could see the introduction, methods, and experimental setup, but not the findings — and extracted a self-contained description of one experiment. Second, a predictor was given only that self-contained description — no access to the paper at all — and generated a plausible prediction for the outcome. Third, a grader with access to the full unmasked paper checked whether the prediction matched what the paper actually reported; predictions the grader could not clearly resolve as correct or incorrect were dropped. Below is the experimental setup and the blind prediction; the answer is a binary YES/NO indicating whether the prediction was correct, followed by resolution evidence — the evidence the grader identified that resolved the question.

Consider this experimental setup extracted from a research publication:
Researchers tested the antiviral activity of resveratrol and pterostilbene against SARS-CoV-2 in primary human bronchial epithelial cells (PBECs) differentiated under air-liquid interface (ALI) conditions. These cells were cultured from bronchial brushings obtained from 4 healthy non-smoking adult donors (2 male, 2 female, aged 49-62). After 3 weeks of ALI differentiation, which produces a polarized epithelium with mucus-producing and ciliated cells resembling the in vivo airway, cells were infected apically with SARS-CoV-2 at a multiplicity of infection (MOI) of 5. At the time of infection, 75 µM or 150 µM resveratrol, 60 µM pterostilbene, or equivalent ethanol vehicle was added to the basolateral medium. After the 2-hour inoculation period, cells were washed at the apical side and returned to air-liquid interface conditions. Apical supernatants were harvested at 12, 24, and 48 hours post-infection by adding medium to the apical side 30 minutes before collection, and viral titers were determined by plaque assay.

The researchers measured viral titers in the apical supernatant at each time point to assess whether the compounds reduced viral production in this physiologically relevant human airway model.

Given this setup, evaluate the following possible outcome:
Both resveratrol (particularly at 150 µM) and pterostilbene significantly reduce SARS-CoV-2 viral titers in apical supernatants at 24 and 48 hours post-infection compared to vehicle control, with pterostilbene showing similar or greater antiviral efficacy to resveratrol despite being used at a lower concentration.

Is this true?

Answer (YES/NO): NO